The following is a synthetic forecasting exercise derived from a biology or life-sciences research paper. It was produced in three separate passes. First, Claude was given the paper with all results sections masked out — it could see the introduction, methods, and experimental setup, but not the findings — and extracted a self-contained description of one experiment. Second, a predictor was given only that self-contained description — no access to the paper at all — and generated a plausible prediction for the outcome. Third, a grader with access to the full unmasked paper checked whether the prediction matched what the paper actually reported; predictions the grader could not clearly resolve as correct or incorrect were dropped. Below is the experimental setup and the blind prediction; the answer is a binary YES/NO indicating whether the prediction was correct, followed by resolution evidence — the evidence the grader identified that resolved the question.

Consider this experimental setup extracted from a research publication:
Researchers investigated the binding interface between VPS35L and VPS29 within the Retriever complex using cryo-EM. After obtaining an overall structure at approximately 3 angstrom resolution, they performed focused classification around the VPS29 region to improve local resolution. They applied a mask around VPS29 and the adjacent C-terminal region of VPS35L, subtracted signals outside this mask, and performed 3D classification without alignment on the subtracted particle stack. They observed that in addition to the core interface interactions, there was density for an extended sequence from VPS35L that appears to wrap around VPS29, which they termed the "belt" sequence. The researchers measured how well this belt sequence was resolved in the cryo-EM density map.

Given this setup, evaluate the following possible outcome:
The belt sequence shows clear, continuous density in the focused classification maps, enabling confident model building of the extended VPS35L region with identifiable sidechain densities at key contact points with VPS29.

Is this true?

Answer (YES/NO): YES